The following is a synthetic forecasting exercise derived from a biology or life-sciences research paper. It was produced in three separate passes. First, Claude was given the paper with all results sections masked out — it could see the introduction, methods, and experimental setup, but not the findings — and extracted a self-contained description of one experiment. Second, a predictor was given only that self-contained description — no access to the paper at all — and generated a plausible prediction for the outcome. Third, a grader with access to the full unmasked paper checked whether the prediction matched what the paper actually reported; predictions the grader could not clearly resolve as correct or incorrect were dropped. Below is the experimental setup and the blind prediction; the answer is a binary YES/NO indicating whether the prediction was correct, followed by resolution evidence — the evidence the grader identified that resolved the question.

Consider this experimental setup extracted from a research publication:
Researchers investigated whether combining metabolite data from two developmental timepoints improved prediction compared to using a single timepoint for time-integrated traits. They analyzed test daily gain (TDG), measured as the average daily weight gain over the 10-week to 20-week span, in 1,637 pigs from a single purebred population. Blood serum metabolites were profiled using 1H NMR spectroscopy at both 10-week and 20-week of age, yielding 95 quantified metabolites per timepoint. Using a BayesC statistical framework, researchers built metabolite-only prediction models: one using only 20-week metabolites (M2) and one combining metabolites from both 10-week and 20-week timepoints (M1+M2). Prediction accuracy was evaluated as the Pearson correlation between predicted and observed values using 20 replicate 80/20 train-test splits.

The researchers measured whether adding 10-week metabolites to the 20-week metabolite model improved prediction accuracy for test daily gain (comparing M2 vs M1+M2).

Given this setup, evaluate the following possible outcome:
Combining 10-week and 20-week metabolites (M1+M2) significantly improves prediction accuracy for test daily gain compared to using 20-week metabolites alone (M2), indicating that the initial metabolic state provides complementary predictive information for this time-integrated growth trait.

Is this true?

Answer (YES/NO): NO